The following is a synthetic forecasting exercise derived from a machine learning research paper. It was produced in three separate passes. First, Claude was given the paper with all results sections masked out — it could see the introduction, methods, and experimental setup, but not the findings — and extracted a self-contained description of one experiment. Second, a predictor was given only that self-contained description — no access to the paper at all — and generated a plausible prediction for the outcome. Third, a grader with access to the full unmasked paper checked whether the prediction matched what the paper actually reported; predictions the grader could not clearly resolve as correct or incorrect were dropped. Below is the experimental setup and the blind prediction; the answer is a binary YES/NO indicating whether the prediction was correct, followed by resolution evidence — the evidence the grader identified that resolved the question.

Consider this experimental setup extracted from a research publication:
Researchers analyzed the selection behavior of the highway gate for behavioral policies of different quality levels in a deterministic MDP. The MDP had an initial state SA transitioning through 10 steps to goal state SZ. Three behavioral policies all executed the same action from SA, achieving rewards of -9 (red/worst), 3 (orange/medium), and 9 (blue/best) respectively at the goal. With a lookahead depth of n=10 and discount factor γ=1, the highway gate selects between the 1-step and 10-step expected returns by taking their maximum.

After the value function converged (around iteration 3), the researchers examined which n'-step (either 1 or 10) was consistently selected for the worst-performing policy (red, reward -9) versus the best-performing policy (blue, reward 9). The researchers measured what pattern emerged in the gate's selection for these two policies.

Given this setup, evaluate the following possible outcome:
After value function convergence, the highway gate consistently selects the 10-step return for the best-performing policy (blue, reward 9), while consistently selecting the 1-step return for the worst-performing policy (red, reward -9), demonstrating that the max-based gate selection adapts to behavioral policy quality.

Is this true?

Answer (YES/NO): YES